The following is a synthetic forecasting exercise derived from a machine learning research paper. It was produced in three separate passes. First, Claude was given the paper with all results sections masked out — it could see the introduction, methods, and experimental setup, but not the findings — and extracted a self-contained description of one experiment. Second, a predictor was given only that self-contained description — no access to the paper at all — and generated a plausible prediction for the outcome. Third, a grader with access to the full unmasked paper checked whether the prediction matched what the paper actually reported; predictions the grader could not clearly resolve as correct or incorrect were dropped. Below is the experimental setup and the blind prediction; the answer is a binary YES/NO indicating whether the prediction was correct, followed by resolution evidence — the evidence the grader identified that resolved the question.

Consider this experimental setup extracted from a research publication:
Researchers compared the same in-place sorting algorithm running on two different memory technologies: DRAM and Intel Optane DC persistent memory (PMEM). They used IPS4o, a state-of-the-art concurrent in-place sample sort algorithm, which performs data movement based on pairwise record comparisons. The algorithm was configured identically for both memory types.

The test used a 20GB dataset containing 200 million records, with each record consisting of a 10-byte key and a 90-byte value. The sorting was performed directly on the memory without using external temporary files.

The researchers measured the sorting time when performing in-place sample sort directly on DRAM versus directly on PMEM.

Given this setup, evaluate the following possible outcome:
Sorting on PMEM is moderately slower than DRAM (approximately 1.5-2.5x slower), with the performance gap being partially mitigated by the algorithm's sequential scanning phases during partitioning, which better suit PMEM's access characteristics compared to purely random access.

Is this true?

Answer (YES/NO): NO